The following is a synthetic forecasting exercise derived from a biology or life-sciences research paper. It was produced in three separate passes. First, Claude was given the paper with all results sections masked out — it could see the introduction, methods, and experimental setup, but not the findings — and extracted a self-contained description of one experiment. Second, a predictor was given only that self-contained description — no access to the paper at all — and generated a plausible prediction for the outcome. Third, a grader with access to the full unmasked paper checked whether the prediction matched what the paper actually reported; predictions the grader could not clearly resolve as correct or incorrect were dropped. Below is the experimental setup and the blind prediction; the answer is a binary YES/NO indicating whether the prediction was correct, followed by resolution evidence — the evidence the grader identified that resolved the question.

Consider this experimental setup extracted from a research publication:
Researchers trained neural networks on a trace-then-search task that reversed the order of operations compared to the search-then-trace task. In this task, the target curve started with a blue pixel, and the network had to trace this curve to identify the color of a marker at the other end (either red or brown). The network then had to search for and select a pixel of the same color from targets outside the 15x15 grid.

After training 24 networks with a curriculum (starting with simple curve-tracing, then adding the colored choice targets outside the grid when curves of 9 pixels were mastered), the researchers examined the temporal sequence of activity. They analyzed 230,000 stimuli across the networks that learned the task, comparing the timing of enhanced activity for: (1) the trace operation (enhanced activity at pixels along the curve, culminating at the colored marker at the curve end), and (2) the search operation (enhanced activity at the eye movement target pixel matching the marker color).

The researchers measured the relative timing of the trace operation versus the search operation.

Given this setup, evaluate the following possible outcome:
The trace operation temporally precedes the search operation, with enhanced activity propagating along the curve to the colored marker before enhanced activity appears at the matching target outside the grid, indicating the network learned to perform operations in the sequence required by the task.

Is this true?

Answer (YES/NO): YES